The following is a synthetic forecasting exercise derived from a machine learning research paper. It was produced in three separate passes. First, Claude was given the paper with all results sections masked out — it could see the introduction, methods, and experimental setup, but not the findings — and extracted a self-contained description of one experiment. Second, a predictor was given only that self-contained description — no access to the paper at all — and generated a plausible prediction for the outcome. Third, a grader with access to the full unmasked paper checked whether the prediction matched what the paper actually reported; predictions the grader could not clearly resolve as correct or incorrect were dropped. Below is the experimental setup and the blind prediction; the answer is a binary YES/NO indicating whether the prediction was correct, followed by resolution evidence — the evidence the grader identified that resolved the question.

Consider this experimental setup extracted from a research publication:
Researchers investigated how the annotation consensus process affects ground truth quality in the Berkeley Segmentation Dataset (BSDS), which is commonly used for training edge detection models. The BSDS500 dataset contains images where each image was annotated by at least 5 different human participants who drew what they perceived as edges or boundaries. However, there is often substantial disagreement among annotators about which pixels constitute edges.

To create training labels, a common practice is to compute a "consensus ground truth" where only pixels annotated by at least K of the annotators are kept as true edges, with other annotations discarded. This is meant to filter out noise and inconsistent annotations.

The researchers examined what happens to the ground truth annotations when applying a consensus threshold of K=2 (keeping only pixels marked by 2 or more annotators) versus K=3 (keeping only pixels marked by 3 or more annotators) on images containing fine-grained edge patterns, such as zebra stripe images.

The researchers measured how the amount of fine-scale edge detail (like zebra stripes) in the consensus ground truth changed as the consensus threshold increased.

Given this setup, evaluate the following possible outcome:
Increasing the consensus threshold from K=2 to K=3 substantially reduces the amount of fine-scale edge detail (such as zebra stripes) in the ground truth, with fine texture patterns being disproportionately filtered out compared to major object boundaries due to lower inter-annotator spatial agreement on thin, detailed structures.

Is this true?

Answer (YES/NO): NO